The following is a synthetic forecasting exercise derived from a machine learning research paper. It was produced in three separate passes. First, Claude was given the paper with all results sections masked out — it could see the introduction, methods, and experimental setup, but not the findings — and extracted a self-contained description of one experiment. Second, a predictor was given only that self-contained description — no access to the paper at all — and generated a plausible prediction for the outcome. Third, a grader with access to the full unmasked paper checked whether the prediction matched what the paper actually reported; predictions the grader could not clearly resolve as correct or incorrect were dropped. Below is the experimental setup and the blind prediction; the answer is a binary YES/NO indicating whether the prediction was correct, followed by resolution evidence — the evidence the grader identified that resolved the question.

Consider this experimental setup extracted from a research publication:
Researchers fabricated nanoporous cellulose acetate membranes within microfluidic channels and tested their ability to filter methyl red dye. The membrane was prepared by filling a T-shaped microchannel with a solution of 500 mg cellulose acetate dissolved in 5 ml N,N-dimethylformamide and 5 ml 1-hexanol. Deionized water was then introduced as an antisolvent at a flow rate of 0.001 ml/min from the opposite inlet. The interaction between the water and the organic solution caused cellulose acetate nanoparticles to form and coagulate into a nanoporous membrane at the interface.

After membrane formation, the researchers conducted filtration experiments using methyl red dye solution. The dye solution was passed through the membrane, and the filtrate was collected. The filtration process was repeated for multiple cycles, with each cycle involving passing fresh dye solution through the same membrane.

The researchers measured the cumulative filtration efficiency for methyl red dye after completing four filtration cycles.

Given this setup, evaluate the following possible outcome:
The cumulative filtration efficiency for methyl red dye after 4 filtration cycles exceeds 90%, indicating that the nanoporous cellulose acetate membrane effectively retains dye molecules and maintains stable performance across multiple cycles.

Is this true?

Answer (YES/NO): NO